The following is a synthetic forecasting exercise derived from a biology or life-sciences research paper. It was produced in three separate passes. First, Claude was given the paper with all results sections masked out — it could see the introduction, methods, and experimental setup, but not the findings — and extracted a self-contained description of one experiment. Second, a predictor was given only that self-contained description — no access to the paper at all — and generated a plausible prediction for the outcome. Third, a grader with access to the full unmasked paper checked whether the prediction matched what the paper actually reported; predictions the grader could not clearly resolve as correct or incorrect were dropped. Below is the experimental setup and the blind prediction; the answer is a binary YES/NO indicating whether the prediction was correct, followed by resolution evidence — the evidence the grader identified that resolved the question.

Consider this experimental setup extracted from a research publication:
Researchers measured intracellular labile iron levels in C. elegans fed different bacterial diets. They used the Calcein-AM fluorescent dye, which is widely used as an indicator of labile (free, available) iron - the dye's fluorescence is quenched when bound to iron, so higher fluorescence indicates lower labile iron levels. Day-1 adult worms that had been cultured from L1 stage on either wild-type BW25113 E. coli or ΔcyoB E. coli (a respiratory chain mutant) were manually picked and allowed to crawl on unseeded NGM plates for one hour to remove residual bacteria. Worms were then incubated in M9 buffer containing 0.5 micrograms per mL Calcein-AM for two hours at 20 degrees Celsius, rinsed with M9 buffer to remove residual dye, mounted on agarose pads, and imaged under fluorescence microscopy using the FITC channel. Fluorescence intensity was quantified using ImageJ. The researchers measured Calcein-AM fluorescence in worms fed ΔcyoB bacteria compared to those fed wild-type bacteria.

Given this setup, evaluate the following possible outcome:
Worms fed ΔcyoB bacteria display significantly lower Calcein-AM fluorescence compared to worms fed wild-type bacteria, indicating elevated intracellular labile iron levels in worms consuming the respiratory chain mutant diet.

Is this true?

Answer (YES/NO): NO